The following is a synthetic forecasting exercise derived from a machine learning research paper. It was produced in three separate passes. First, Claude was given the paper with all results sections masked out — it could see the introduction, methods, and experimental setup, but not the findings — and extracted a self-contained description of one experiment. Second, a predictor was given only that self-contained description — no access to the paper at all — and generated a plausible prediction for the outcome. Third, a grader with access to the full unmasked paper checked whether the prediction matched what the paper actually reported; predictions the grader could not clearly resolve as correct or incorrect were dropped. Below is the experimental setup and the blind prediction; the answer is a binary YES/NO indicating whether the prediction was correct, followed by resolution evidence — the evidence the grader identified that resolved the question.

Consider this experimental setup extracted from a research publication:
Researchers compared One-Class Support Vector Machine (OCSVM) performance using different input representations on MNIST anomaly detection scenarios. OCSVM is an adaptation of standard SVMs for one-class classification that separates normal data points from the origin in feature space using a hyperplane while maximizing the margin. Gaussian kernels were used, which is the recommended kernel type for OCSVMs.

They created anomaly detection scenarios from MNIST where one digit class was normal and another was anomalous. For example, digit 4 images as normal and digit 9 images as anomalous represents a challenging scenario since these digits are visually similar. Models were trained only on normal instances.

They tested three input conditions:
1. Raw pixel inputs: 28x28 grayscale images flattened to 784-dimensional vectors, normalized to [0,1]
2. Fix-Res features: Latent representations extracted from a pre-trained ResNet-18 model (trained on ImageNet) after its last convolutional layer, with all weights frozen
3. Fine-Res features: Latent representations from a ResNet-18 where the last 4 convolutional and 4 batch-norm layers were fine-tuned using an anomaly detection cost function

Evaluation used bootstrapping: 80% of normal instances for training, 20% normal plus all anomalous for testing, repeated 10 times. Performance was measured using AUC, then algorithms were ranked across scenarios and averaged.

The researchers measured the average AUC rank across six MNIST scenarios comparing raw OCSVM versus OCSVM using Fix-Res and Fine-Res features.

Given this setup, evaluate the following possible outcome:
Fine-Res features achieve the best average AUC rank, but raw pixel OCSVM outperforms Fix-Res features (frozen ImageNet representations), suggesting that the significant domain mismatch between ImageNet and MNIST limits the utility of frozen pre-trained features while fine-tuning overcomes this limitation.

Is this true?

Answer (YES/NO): NO